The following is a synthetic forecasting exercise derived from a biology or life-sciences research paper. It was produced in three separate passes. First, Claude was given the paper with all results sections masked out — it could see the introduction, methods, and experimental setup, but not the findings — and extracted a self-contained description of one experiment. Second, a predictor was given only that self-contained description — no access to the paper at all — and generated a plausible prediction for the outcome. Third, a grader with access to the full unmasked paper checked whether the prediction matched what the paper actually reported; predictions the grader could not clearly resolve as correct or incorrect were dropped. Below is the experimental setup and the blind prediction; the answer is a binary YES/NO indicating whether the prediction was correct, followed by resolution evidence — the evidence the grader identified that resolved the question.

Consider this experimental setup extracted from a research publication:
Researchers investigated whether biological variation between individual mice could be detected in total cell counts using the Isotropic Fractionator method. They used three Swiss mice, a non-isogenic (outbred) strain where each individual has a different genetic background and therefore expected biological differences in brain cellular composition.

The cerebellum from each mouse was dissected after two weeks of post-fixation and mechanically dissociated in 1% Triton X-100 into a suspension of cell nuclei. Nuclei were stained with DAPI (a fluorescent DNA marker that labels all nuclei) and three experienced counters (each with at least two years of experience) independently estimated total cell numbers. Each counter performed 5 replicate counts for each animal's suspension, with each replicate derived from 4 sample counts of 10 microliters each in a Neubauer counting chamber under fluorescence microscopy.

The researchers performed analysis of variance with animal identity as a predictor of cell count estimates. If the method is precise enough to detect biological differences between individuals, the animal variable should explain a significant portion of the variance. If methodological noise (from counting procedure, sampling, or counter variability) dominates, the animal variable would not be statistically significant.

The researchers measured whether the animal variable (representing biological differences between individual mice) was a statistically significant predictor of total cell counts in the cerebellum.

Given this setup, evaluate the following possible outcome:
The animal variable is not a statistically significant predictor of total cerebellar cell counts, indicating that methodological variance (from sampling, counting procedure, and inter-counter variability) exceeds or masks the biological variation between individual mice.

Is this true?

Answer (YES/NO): NO